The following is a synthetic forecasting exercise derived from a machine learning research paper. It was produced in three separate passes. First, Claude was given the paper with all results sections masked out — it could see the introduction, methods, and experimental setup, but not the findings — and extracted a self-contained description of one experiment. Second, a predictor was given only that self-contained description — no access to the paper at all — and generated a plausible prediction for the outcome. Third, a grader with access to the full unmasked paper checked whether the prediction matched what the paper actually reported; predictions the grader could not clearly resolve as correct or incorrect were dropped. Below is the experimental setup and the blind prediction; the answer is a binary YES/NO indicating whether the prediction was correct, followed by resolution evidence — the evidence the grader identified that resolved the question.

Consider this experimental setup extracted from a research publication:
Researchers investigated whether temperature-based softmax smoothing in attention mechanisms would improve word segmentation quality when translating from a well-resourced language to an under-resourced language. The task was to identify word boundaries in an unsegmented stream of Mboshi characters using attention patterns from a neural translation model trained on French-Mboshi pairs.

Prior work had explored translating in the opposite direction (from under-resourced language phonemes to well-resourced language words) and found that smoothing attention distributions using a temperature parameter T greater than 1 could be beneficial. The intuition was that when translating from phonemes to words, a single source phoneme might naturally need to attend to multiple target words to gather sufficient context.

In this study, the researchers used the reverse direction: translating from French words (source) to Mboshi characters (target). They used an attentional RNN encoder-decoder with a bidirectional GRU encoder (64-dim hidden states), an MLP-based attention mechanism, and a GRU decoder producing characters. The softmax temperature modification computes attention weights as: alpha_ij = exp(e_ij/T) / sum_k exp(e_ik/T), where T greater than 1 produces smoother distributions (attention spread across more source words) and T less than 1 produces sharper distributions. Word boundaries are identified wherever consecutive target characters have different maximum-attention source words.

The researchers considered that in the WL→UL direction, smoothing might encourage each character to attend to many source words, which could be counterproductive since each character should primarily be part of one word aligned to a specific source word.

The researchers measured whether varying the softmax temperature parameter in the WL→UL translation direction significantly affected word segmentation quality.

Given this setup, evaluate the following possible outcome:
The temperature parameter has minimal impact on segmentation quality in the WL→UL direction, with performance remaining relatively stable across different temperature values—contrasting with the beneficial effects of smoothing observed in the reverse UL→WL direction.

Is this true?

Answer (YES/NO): YES